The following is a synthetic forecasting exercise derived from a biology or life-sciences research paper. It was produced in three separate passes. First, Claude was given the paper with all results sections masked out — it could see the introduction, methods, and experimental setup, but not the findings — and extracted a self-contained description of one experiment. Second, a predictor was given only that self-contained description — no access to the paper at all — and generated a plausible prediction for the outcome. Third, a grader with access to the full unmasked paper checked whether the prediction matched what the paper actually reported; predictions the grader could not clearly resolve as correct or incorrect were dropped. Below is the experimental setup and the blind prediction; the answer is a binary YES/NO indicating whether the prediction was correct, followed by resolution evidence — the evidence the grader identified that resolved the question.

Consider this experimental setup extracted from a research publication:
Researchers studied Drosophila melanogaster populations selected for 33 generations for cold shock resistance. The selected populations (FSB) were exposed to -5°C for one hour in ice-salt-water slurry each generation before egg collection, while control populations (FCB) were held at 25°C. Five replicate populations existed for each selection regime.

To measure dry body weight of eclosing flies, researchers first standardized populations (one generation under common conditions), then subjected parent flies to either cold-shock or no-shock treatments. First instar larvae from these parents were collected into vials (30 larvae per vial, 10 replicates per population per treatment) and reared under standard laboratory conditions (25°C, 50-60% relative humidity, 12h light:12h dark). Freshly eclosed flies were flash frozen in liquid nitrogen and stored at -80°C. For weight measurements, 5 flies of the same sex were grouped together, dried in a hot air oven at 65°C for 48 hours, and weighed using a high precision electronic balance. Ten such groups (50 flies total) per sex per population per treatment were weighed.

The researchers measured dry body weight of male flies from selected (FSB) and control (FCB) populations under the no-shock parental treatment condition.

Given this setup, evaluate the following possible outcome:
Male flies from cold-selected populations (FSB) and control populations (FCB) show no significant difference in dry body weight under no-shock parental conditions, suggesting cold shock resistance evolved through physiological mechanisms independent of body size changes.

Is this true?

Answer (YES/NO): YES